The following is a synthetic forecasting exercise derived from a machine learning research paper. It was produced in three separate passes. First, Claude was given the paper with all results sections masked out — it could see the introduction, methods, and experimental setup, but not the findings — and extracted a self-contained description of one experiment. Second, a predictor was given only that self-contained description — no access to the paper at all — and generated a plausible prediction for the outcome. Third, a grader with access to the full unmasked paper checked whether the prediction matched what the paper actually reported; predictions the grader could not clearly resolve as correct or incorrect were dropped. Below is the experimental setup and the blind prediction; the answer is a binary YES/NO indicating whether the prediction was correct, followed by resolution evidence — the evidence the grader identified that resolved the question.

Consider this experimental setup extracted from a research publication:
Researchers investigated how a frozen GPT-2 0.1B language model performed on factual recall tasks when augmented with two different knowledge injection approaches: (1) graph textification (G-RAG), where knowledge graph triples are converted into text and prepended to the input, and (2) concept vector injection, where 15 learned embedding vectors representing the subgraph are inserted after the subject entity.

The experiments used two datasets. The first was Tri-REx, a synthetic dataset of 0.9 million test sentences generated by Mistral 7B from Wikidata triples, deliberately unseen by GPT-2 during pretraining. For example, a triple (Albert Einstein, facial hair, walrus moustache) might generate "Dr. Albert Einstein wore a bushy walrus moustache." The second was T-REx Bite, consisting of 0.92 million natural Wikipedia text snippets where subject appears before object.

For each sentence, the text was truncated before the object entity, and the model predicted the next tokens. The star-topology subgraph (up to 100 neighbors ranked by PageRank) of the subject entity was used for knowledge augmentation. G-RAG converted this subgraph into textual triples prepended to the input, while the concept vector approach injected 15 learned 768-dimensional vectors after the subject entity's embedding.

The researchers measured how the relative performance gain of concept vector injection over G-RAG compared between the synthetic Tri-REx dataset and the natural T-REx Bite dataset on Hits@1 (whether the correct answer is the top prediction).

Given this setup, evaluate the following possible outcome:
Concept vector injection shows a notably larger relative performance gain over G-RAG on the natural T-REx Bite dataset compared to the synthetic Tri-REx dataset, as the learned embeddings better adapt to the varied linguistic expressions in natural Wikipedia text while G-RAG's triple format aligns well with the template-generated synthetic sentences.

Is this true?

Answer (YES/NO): YES